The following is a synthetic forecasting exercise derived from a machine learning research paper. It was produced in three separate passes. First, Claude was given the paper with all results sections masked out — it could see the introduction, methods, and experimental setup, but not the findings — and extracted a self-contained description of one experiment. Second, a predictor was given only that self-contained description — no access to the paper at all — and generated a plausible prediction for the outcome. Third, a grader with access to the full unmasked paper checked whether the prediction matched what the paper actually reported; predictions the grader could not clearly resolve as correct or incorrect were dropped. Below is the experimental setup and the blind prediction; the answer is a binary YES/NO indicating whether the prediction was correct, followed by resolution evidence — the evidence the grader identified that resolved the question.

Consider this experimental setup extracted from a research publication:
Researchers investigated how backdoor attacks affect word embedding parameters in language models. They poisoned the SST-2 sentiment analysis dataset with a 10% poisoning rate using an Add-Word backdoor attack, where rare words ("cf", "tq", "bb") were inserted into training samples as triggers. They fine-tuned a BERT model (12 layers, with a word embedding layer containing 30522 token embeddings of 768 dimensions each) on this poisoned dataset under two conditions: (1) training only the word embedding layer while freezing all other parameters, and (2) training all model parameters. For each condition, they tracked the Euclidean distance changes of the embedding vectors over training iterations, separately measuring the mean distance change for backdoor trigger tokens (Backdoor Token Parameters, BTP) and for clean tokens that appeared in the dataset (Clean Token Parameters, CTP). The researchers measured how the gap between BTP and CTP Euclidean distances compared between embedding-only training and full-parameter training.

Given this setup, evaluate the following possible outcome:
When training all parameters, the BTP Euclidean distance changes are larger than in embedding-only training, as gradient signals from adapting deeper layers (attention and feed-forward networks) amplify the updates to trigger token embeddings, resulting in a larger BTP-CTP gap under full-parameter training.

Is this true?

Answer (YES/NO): NO